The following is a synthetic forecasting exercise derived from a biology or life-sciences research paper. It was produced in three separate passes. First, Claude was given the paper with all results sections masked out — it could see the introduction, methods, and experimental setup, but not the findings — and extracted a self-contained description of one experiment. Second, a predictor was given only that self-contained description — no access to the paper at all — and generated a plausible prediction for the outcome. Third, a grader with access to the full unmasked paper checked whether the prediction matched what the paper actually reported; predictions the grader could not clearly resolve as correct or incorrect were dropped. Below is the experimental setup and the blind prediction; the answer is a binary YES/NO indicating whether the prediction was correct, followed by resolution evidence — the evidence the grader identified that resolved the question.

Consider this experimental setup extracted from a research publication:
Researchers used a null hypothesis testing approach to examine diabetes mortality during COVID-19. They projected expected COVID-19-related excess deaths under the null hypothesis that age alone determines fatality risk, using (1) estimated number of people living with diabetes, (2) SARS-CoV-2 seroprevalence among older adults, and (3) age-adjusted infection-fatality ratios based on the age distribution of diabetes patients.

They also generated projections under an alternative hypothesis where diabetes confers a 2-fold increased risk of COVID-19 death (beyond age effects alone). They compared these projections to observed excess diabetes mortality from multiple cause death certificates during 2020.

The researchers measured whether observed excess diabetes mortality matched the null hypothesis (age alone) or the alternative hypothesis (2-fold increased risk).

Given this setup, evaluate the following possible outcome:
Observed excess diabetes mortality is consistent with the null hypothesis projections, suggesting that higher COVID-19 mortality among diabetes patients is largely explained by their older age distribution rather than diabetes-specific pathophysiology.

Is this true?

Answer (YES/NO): NO